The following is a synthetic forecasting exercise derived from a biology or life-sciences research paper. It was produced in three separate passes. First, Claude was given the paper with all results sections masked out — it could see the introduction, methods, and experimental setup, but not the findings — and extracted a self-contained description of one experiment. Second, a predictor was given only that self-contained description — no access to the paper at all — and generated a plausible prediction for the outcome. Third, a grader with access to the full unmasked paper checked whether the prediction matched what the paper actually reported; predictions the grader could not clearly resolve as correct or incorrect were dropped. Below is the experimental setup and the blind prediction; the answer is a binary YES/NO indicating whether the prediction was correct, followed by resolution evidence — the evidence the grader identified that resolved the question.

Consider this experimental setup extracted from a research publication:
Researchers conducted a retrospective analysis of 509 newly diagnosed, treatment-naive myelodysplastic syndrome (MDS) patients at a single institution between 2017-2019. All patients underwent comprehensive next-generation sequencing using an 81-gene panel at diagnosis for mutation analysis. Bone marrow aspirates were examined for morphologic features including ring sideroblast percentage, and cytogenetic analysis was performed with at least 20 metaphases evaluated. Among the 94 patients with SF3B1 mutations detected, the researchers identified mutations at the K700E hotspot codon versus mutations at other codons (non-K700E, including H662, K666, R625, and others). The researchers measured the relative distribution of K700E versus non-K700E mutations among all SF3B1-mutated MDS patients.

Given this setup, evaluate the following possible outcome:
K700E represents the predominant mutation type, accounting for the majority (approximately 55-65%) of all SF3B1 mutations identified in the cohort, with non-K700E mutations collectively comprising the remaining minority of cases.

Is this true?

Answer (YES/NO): YES